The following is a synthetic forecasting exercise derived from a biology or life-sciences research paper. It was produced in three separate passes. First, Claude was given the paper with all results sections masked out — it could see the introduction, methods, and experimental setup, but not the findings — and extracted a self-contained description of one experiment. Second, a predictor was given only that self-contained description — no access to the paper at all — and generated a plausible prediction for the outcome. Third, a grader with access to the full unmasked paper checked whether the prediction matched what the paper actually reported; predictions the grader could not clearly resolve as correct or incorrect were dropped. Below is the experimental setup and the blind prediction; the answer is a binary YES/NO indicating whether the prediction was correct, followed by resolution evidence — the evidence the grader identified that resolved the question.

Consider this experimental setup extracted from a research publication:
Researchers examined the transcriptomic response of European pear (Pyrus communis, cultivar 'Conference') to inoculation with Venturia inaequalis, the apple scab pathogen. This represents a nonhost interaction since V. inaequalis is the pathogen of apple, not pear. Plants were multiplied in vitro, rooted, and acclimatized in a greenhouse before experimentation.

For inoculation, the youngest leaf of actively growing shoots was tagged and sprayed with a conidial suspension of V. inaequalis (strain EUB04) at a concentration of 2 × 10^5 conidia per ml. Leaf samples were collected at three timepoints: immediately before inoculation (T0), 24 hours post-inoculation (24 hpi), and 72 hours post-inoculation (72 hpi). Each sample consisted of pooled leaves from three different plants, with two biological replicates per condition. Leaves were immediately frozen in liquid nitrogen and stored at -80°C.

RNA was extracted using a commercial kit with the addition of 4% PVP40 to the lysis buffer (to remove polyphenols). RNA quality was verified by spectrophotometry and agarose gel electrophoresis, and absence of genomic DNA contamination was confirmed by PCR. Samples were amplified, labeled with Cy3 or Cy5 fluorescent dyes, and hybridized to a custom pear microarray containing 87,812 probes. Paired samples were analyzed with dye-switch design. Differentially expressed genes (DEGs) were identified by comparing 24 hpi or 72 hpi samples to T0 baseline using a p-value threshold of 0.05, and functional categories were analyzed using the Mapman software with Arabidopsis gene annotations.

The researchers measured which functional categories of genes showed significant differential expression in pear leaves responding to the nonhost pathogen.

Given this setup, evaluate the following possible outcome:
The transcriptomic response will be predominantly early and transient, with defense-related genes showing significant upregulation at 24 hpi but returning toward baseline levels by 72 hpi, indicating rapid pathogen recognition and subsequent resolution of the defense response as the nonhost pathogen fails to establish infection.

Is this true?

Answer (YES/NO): YES